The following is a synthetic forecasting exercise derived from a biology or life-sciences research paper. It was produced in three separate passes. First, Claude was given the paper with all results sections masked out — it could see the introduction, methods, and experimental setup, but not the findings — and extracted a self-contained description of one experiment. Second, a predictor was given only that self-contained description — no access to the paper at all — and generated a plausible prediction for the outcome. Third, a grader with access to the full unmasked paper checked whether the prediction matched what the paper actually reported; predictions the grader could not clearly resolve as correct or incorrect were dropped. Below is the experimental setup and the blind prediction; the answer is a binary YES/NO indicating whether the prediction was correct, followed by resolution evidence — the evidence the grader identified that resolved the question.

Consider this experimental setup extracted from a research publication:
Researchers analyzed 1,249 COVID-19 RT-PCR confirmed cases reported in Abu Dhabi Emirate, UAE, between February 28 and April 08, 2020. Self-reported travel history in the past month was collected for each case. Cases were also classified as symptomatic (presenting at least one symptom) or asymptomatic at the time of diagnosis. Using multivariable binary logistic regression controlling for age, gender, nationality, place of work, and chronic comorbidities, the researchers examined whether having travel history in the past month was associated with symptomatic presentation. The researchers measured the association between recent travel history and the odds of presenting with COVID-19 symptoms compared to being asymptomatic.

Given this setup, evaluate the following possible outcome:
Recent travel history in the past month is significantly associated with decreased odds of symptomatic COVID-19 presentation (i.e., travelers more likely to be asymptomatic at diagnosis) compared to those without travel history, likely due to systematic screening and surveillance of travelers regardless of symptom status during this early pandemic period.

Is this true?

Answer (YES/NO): NO